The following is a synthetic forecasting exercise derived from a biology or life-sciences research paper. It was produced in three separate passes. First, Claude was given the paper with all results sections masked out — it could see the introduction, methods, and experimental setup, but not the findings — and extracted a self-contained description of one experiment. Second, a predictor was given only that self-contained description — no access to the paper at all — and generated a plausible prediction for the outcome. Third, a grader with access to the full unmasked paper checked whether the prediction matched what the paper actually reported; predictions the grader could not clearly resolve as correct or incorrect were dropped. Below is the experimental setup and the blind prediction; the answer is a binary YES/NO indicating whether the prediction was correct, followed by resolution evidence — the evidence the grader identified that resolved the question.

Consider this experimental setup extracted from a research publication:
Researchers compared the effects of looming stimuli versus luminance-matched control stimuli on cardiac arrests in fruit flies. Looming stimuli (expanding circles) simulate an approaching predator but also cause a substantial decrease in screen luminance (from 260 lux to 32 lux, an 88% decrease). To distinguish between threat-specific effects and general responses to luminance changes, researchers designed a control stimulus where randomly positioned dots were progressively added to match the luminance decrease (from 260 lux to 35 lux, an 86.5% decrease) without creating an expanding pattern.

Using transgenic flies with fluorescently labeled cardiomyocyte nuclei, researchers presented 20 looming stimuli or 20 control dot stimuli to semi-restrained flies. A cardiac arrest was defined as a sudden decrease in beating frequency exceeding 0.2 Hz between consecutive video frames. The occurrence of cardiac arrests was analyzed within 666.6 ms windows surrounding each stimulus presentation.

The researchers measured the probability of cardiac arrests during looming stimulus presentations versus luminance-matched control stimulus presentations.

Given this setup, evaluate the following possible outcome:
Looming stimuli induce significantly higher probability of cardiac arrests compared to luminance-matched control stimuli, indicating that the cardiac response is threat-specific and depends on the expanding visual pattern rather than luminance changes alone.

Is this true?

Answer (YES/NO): YES